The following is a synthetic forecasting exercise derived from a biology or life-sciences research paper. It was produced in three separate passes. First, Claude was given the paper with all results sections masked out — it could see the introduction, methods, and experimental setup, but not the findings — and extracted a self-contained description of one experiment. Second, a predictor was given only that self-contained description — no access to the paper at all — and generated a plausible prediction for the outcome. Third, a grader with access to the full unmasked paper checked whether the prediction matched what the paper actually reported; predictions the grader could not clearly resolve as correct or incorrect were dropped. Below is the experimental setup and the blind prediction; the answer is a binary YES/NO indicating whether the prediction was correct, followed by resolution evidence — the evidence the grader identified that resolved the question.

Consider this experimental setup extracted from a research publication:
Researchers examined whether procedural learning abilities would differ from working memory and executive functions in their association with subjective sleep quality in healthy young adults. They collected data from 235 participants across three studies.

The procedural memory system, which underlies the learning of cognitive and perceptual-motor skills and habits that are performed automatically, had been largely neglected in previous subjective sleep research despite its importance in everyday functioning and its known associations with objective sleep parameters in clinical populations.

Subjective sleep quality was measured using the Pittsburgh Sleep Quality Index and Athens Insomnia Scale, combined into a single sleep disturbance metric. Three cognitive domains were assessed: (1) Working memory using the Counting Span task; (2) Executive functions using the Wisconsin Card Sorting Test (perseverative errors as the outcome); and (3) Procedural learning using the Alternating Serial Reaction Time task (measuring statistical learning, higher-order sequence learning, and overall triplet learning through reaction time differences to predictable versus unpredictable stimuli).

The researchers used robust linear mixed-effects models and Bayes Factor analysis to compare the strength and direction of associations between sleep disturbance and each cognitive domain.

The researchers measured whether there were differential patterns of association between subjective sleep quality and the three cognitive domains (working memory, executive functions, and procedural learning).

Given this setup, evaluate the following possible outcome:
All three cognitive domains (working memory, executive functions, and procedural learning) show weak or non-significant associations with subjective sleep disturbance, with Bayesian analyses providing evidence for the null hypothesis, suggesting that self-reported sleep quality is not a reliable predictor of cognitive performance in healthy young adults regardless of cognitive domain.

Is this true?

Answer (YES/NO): YES